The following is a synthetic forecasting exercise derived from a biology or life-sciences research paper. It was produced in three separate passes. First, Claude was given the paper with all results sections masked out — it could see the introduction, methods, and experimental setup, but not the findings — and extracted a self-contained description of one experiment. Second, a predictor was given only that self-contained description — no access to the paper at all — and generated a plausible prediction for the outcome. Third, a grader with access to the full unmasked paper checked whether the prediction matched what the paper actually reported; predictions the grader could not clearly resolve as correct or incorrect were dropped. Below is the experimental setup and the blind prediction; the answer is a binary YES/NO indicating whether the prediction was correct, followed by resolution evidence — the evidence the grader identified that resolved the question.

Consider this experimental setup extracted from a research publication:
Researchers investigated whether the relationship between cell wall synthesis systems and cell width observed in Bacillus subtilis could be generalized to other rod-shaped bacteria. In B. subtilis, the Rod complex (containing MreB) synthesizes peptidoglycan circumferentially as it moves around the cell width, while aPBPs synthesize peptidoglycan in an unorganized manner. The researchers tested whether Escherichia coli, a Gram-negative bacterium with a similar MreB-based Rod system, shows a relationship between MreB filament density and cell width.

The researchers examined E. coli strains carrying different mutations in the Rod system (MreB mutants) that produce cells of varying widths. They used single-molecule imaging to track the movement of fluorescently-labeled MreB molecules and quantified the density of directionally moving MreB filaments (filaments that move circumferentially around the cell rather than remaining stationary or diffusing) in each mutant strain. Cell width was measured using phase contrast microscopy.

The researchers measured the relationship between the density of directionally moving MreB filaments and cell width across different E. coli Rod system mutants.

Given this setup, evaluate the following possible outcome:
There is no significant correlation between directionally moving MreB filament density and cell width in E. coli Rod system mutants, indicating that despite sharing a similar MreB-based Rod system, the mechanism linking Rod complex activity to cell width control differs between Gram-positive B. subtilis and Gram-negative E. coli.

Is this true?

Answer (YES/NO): NO